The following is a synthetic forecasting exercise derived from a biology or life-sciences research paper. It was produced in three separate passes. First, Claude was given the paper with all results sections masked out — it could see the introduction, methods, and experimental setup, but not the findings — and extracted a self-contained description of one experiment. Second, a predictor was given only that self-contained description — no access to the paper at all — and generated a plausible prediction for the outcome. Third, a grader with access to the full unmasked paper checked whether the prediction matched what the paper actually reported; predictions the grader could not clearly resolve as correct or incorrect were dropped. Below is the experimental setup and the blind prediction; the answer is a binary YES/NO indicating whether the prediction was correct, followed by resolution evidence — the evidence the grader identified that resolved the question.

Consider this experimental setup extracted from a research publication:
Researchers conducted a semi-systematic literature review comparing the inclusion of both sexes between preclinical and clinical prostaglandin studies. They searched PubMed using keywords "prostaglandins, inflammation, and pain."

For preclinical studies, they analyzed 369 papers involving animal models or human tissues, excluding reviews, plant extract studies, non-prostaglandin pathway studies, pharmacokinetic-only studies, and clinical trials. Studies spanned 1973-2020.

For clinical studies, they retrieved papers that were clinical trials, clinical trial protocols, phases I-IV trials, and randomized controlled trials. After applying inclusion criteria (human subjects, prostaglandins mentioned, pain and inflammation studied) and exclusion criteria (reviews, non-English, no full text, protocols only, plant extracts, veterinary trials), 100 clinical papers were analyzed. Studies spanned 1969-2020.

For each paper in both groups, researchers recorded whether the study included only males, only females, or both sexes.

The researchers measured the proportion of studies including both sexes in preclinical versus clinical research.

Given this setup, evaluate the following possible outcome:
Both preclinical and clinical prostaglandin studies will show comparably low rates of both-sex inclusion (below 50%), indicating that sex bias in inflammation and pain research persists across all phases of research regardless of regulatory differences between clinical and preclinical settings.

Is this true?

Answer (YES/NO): NO